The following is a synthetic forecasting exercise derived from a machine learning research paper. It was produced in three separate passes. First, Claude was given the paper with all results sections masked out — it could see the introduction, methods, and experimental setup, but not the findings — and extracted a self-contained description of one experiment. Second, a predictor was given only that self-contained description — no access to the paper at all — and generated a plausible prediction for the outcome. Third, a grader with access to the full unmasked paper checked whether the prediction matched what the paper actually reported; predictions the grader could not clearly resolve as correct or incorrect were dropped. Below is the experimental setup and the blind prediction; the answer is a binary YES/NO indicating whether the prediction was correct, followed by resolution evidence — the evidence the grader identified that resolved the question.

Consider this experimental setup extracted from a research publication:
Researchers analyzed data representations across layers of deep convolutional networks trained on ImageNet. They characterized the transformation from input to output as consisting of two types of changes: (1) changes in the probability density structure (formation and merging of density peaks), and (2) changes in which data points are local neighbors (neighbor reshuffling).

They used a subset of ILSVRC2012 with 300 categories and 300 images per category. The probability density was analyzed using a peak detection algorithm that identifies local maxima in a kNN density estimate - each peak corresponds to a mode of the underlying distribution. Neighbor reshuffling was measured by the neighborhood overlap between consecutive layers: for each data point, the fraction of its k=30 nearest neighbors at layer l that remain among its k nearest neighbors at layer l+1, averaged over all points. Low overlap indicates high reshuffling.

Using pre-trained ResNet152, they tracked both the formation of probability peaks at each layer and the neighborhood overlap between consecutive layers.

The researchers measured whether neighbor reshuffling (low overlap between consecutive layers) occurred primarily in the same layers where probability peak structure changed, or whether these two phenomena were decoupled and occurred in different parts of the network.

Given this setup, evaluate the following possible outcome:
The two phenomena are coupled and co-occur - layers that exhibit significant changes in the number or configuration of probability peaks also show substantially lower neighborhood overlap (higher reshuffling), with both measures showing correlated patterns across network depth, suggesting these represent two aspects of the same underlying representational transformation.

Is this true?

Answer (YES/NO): NO